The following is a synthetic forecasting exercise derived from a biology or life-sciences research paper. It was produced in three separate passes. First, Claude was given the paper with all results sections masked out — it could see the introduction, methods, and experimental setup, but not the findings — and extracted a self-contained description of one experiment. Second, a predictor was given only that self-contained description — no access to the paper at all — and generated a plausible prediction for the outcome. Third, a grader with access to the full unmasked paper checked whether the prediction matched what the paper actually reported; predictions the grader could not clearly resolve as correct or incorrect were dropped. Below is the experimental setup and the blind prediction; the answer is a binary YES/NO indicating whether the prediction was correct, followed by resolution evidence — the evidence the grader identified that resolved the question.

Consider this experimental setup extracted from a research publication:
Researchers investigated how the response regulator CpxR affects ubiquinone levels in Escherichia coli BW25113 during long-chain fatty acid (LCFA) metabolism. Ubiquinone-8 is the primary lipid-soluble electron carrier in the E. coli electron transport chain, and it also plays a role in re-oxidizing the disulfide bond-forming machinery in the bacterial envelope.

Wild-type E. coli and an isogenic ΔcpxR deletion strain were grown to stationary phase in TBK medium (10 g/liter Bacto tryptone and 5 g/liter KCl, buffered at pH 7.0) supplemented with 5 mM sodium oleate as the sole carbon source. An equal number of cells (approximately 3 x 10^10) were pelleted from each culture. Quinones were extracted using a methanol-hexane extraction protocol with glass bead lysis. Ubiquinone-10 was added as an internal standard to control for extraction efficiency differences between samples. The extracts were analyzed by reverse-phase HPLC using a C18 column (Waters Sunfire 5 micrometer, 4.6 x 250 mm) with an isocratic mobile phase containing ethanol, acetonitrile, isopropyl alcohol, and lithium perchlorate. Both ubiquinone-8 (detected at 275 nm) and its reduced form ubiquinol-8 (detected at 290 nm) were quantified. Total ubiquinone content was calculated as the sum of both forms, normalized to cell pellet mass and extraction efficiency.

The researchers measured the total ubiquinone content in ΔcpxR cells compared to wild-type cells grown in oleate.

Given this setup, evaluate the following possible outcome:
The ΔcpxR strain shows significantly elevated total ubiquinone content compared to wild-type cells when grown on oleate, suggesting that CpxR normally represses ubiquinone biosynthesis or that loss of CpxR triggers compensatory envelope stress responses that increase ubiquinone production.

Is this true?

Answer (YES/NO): NO